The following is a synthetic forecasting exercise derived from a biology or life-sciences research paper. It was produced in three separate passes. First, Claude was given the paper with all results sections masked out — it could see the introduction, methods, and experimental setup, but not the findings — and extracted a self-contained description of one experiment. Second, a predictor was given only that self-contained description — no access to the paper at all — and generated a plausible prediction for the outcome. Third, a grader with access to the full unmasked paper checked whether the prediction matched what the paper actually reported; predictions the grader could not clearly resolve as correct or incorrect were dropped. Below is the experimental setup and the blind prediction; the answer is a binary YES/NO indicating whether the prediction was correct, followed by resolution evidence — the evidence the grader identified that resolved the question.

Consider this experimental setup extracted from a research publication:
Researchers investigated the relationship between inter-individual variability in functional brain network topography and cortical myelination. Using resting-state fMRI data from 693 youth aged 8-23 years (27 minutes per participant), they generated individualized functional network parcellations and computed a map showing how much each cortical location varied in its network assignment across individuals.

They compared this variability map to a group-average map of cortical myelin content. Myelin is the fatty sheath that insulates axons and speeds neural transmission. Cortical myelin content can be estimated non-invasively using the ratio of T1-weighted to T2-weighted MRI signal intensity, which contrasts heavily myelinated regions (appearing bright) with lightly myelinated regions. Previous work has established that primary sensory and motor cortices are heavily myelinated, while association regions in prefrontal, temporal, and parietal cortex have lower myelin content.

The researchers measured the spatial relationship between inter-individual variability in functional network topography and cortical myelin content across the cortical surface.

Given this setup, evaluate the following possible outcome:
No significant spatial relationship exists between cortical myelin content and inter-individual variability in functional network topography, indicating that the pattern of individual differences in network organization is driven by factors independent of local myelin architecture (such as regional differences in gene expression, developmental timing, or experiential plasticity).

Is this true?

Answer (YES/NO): NO